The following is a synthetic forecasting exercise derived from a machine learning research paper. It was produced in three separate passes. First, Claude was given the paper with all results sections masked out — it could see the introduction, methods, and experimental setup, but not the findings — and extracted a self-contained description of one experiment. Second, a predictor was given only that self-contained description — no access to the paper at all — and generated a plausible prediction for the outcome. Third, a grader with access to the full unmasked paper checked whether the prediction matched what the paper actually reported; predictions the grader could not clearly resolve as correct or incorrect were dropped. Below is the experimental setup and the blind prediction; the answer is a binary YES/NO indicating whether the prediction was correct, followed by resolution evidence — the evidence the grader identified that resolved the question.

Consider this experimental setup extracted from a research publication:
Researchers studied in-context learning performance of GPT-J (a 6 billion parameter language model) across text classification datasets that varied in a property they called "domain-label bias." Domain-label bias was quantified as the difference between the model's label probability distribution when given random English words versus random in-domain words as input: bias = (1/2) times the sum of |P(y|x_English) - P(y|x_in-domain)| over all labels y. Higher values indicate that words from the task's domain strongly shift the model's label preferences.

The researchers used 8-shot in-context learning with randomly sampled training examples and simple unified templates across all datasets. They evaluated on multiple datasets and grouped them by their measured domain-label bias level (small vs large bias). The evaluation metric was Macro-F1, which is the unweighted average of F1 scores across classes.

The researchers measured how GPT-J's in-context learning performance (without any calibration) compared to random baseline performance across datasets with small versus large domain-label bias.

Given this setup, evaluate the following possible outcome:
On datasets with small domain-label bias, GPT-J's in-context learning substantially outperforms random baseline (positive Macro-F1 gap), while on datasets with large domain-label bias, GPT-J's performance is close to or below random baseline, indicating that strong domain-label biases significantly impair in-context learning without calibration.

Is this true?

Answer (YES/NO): YES